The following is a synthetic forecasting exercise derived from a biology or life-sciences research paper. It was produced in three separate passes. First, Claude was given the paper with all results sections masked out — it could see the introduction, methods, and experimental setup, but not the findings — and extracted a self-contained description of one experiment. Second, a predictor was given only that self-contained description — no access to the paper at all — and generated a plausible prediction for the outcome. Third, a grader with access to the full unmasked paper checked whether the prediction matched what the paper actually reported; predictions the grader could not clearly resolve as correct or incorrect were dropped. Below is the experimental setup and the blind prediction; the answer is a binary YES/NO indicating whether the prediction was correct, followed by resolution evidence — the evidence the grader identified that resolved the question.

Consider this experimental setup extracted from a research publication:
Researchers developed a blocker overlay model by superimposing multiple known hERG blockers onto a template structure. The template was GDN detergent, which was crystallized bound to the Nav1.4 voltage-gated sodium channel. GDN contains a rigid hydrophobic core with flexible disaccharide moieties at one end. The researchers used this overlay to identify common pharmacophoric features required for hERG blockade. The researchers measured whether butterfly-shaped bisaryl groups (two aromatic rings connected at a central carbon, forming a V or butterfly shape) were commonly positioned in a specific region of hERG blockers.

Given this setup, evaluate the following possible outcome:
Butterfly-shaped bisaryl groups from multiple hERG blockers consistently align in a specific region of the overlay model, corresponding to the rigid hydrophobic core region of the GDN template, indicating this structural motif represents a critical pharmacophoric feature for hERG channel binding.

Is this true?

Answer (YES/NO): NO